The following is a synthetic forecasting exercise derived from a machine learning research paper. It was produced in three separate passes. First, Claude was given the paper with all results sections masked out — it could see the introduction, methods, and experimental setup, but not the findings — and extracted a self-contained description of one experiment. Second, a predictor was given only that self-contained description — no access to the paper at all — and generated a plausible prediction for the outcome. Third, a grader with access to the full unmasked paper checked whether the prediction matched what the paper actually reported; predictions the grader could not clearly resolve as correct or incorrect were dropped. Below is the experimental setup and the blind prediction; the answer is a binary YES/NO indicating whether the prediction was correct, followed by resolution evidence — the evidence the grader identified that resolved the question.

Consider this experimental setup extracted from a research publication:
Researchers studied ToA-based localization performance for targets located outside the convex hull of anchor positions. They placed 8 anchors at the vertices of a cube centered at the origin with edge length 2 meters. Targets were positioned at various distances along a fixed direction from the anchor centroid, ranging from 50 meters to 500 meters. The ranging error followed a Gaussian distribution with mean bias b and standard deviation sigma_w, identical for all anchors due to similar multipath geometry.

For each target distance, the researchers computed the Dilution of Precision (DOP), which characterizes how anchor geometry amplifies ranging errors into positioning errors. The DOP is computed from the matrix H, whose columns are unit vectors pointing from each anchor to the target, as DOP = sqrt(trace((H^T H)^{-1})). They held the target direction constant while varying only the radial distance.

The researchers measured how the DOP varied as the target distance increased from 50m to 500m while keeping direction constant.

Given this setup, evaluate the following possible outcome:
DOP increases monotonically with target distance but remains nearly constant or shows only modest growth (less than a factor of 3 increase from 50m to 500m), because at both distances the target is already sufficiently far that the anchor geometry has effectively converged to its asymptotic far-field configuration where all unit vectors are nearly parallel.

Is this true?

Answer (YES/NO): NO